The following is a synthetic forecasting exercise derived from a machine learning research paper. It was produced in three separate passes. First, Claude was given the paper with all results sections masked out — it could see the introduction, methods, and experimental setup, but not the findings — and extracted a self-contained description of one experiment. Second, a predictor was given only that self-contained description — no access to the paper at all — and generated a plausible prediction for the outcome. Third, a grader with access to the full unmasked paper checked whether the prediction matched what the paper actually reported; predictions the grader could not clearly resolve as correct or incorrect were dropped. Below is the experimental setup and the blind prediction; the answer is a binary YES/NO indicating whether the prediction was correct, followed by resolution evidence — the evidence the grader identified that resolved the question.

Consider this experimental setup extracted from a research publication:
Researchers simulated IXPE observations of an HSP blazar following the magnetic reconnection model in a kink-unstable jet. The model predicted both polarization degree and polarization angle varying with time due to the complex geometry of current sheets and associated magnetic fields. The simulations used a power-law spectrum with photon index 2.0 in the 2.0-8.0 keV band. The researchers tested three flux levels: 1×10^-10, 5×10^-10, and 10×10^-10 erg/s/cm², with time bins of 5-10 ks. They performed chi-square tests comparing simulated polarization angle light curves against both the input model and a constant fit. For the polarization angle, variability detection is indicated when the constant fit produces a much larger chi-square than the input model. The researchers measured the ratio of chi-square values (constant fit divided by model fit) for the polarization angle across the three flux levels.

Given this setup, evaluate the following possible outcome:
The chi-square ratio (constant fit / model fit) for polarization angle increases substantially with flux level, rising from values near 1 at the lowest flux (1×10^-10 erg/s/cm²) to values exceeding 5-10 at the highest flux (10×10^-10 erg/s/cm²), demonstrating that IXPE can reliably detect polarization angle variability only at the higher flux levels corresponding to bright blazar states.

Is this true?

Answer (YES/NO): NO